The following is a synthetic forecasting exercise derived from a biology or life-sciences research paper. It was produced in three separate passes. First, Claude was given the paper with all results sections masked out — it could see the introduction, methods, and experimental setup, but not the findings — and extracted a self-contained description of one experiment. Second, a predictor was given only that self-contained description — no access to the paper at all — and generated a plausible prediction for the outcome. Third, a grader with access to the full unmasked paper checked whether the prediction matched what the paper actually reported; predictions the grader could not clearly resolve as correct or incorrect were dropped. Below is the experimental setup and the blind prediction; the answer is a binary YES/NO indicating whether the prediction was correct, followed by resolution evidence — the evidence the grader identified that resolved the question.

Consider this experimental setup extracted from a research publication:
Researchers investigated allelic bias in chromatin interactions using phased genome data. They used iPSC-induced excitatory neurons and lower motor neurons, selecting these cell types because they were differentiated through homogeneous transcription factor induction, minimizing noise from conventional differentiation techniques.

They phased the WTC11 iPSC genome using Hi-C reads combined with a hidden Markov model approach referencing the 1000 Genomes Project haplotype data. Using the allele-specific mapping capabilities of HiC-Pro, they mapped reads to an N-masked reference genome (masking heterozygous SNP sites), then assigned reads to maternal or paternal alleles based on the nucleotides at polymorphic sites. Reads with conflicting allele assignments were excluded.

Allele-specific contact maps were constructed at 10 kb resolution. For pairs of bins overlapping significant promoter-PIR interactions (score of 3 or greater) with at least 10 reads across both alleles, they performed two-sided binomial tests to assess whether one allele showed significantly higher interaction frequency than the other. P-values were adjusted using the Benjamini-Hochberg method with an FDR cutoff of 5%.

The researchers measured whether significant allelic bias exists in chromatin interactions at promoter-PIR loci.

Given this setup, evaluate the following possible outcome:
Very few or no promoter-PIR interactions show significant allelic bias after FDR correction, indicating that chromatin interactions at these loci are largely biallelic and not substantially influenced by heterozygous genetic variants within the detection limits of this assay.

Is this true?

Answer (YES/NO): NO